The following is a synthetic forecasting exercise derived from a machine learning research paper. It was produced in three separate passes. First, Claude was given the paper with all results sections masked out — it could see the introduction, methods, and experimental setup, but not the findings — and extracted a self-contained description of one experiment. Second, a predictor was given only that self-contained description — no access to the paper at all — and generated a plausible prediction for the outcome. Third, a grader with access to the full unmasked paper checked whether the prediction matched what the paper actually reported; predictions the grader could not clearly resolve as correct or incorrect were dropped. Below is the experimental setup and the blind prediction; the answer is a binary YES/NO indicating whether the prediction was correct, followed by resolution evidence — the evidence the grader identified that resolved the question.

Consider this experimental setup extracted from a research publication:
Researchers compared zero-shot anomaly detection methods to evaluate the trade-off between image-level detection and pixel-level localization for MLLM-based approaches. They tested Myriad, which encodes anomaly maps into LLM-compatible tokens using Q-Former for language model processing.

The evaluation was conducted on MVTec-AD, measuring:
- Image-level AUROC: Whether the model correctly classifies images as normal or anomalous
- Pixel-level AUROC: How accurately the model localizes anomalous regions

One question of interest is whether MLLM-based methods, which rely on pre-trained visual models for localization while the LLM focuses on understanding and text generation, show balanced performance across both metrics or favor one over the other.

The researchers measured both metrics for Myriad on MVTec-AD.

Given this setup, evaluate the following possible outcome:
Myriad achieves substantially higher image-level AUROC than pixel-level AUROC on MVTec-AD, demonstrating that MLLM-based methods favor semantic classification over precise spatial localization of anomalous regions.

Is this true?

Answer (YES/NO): NO